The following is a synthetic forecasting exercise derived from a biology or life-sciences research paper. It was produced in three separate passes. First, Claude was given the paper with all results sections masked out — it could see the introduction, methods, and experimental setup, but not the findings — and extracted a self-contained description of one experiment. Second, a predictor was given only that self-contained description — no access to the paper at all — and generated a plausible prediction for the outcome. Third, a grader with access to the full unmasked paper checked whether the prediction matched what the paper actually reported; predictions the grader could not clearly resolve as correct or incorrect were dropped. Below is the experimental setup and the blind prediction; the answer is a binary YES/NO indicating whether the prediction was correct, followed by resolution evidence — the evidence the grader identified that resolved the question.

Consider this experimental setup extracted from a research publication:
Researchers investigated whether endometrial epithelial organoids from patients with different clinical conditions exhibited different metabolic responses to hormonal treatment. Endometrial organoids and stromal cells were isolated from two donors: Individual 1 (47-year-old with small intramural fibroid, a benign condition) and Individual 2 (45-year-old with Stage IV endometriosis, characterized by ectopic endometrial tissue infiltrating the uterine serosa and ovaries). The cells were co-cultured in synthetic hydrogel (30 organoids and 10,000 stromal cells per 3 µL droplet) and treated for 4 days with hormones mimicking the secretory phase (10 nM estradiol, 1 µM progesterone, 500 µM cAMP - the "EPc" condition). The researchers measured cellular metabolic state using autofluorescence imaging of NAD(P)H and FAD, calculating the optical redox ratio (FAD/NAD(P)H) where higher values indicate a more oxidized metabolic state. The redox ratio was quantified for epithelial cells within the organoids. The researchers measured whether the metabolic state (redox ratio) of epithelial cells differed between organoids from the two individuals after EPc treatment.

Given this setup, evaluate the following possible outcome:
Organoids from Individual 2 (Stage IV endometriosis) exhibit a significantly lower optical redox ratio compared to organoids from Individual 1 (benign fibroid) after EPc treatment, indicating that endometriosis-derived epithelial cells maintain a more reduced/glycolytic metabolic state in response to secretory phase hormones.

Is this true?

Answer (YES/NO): NO